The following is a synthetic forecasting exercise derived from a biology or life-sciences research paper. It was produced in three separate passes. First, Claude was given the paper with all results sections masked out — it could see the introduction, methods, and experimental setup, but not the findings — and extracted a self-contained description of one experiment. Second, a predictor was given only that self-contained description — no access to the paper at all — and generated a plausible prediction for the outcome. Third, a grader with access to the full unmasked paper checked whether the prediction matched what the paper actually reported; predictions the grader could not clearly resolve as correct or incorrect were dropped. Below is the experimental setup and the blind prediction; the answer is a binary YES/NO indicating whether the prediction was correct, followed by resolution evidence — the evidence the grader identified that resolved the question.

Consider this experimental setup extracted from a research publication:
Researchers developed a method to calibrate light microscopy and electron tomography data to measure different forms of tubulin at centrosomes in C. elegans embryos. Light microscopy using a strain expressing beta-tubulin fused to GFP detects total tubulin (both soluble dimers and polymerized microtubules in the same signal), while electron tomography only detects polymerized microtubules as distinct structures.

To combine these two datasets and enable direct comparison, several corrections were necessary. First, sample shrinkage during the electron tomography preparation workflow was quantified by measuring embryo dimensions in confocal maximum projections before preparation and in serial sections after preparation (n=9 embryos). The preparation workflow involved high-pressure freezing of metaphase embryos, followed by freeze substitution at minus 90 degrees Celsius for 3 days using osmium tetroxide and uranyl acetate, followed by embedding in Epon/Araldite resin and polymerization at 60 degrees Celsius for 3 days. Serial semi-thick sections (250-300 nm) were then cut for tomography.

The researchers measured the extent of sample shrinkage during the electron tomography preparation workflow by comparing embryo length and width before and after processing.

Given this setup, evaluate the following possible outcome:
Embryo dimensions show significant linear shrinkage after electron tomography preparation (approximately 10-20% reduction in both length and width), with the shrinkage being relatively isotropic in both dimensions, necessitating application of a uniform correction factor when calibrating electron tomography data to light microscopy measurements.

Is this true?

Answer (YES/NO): NO